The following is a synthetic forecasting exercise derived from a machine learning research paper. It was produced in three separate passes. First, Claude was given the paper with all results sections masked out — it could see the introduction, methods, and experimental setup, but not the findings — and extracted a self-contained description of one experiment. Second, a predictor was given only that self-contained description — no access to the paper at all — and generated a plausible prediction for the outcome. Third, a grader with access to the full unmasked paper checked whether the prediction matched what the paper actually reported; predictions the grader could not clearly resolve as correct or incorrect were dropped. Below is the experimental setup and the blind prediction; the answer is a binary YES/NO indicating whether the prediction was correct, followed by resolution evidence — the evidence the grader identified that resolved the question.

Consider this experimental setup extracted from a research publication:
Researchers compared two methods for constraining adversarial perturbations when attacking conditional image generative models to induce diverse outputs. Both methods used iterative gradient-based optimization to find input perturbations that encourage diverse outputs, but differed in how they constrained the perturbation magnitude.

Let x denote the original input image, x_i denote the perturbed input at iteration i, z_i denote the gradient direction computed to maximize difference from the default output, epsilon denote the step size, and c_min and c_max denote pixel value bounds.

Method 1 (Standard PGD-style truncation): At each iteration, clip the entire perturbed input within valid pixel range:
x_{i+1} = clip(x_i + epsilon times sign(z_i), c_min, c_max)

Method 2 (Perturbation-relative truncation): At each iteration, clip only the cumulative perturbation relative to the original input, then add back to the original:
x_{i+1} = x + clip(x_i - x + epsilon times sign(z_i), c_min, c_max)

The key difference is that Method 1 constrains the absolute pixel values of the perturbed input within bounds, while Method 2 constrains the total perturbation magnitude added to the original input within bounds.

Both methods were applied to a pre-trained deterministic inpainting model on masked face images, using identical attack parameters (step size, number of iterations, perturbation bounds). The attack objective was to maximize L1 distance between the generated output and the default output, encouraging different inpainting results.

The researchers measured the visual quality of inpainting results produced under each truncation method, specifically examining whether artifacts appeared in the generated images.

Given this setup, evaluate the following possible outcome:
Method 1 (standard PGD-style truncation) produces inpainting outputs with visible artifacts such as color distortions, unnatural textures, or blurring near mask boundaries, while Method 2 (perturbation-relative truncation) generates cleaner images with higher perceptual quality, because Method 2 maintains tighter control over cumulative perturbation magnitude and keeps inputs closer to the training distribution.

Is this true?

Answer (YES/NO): YES